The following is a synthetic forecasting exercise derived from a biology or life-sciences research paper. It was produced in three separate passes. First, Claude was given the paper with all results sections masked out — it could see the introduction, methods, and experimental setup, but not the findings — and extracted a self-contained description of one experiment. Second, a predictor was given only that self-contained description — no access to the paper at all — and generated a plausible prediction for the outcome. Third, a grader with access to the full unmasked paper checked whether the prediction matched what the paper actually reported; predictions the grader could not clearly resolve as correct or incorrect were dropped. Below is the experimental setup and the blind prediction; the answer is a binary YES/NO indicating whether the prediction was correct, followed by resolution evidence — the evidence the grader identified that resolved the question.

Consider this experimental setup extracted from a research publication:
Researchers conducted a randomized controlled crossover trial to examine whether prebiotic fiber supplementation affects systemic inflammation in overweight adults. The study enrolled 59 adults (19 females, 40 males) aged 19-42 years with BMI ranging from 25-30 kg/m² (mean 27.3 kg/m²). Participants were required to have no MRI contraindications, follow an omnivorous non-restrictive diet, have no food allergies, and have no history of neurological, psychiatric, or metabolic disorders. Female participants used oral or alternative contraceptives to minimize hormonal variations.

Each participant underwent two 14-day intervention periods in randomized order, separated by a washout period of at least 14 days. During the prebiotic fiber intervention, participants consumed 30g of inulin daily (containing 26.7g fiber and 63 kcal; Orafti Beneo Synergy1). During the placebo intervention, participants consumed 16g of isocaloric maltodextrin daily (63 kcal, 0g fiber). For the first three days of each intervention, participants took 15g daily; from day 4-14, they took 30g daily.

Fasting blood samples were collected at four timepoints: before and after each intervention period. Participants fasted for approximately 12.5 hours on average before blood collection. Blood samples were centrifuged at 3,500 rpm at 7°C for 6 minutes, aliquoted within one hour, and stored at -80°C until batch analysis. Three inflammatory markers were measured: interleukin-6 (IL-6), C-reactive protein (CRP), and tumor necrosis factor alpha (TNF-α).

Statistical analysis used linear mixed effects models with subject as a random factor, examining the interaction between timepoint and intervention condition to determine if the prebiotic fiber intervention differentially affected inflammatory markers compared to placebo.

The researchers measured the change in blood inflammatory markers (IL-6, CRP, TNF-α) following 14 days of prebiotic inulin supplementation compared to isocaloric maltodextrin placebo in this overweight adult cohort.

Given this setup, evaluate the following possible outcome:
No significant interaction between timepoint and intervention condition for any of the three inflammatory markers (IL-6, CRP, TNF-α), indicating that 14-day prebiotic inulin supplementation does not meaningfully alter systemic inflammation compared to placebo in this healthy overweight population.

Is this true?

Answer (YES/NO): YES